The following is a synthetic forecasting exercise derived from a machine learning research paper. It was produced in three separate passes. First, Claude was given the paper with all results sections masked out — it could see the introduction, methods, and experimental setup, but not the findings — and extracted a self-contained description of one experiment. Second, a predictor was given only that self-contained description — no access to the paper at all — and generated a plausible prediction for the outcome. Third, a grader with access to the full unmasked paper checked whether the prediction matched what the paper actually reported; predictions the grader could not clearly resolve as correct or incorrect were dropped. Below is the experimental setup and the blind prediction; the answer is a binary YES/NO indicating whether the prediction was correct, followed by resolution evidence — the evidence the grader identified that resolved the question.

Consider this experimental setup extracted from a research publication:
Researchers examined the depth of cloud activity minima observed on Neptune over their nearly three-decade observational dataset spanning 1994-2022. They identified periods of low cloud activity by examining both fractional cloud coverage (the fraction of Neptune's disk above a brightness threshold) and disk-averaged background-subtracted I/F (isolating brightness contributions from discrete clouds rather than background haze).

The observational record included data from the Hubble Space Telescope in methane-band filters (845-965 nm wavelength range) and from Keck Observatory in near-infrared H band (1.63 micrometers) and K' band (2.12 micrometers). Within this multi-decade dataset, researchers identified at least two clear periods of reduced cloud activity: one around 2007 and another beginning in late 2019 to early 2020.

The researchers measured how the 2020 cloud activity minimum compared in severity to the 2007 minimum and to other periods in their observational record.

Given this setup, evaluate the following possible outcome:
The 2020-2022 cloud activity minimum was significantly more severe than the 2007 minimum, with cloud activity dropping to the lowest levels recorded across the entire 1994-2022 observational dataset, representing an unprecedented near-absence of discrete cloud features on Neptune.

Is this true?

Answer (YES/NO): YES